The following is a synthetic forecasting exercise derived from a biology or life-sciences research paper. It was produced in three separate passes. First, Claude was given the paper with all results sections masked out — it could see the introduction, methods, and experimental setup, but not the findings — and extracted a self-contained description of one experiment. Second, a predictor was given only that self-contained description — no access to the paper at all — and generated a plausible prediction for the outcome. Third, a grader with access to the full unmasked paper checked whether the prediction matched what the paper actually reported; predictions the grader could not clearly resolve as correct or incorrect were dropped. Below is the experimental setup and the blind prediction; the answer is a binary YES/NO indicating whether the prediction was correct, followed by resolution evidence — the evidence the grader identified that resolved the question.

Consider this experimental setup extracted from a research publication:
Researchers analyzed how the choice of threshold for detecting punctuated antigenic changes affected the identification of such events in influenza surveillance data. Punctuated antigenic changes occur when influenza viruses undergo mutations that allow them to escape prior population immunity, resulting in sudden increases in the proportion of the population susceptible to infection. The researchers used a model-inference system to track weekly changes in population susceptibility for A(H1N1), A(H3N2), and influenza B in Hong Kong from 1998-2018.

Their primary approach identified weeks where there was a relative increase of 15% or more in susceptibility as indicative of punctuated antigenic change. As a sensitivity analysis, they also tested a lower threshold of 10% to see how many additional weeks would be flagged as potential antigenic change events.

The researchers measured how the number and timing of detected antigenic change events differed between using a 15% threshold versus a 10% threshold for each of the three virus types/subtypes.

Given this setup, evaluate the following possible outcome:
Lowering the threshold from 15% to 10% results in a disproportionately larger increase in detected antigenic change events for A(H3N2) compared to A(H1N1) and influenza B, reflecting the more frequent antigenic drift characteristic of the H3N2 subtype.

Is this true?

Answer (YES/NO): NO